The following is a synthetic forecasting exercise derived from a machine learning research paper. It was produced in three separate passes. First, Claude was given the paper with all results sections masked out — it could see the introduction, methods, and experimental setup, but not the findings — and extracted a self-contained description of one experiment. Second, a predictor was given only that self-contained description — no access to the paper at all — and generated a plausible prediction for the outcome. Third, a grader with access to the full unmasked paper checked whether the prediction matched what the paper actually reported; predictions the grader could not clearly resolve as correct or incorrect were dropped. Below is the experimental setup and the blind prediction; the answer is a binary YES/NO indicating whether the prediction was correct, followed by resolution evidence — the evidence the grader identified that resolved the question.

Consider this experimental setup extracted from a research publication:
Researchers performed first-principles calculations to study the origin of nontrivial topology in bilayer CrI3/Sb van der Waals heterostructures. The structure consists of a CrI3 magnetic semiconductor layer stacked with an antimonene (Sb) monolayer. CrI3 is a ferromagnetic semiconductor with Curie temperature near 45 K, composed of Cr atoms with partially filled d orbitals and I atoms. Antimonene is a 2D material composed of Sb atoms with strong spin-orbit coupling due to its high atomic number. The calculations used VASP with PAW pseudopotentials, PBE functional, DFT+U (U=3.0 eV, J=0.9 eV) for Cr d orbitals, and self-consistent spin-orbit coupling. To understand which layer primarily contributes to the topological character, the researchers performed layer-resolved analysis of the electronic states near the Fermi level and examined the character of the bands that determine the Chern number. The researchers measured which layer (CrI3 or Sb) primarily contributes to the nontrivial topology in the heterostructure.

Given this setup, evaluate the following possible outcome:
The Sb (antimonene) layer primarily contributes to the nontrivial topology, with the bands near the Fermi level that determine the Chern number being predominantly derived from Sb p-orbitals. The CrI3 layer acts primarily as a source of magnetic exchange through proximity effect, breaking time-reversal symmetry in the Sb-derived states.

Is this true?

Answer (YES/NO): NO